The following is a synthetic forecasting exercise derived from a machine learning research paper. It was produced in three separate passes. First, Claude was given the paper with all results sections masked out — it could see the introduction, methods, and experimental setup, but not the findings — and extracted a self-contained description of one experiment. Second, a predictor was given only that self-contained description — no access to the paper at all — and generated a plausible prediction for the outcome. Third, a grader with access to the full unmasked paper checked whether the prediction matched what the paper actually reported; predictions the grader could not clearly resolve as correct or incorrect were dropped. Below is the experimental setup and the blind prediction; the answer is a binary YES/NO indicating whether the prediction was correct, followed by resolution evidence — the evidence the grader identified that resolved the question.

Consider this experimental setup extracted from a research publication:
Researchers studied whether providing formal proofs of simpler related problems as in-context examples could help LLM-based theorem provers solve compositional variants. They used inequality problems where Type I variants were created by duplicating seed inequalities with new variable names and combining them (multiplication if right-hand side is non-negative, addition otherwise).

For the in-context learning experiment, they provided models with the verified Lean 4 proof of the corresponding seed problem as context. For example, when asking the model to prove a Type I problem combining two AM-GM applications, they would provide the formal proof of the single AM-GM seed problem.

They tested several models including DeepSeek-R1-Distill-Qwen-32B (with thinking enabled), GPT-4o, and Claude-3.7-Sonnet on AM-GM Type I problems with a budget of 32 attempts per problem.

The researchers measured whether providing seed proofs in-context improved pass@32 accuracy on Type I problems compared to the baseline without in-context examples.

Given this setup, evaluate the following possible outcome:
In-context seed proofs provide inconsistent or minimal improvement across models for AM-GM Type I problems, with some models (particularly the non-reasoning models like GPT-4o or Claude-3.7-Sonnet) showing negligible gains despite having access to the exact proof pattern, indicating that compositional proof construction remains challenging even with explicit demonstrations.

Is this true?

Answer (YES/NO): YES